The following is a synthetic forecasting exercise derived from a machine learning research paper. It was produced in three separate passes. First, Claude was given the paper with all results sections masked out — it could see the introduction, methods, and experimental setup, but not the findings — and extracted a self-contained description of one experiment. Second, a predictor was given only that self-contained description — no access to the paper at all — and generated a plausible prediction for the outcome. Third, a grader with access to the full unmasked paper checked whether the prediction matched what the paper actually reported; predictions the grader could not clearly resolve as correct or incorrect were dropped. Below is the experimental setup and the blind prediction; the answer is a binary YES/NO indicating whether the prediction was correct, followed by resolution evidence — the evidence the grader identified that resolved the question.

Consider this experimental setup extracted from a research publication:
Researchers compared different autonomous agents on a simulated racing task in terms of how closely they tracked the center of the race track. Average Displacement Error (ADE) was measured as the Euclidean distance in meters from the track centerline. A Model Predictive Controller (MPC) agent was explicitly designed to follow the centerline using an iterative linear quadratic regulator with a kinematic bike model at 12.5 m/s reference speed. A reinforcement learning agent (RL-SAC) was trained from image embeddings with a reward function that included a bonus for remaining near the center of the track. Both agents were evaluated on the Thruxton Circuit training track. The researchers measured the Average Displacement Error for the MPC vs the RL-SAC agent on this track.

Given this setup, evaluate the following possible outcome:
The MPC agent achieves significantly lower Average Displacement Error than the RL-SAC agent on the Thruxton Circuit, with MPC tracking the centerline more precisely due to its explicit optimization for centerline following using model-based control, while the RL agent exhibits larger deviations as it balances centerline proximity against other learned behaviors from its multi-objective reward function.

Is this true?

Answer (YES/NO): NO